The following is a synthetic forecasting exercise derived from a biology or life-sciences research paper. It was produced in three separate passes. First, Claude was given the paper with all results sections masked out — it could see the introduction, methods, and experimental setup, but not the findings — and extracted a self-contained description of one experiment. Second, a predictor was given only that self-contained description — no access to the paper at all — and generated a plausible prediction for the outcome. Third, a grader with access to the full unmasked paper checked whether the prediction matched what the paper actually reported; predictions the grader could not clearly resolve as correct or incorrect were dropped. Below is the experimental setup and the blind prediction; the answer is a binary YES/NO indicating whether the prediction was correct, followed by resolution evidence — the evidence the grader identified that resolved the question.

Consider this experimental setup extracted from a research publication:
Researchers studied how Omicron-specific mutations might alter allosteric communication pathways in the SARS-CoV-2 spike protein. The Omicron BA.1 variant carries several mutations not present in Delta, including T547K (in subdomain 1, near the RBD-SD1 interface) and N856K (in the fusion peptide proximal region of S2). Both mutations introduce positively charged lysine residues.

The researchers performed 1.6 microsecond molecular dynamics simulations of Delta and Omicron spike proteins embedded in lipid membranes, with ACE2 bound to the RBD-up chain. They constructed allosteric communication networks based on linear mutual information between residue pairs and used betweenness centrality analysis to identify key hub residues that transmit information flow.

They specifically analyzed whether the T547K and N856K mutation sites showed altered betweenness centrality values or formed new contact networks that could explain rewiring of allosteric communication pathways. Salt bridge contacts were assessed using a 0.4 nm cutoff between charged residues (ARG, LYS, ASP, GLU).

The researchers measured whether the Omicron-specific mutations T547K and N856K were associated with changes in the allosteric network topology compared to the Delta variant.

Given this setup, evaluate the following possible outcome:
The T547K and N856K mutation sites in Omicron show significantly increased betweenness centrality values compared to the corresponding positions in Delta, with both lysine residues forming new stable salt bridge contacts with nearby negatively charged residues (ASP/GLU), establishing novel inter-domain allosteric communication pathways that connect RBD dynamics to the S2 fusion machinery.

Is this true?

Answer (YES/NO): NO